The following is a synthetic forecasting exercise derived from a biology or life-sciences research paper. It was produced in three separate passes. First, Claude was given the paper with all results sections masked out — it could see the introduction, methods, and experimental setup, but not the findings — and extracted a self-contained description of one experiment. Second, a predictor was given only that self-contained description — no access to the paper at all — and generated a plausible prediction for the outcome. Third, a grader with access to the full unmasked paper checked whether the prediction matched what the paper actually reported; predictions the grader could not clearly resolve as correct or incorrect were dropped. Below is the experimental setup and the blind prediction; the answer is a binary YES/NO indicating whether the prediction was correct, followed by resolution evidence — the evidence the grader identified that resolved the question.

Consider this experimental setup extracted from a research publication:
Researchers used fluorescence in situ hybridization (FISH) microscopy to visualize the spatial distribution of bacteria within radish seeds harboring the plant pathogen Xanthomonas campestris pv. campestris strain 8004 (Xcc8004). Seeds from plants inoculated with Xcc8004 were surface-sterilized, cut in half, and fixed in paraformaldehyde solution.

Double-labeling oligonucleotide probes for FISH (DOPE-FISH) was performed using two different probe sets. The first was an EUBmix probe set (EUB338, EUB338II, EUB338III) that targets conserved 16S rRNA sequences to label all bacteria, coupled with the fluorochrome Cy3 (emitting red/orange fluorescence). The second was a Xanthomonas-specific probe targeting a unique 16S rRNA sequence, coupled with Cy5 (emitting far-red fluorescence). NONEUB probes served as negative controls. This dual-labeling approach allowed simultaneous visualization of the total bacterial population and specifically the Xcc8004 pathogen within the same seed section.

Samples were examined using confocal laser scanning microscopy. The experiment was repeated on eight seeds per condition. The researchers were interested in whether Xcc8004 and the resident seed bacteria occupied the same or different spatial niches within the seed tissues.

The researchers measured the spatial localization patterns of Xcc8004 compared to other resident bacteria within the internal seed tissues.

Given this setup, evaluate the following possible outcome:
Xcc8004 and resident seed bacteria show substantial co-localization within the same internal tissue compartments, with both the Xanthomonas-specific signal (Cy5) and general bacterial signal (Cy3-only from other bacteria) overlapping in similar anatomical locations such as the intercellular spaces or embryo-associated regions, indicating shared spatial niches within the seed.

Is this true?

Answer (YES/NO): YES